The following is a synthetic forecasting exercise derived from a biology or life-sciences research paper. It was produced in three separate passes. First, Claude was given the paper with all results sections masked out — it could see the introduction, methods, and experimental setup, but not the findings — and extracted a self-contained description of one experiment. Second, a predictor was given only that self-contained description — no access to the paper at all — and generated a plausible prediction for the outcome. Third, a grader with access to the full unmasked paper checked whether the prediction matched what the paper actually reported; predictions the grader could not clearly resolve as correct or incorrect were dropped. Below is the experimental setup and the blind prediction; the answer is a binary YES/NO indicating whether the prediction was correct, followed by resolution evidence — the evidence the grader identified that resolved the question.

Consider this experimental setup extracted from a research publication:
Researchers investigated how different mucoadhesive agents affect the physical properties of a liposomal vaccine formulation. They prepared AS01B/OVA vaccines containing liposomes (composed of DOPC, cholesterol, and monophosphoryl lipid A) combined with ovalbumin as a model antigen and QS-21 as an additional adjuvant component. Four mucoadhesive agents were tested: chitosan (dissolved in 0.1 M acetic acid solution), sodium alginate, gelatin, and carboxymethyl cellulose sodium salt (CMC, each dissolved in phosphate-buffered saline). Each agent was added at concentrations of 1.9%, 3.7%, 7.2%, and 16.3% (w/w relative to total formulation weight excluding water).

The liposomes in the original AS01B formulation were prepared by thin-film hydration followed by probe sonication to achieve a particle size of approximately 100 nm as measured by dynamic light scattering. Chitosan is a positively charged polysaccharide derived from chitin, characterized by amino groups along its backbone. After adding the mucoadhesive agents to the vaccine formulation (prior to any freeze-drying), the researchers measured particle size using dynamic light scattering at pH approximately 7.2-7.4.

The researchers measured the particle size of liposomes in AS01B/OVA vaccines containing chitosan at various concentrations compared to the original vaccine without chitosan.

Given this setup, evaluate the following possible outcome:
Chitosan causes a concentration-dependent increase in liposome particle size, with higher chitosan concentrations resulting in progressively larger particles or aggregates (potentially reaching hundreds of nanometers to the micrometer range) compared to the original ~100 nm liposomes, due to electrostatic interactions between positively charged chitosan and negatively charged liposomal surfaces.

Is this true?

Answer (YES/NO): NO